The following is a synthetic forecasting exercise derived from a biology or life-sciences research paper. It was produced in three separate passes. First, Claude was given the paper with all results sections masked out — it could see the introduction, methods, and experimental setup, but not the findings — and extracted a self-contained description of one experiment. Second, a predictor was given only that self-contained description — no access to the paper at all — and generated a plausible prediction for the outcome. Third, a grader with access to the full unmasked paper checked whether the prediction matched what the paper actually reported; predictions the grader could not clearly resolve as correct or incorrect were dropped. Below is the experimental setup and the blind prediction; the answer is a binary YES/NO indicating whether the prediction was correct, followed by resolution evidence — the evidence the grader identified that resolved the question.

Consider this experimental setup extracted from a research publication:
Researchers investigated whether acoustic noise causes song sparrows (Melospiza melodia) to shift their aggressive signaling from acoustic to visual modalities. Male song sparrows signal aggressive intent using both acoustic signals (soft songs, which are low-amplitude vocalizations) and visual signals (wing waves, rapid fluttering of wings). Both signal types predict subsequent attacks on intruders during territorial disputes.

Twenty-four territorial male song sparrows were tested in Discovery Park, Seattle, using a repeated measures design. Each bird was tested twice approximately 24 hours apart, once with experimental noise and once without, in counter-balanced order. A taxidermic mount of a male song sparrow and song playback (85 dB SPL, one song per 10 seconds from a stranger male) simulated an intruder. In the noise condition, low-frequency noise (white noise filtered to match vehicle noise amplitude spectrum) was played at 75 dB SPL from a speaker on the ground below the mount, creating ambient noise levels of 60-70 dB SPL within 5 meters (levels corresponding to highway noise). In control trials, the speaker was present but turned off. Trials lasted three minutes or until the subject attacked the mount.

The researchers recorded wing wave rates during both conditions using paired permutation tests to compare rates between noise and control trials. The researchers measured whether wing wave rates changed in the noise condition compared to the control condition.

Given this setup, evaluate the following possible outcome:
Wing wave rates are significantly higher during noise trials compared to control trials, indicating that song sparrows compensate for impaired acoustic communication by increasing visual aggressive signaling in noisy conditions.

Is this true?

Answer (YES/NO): NO